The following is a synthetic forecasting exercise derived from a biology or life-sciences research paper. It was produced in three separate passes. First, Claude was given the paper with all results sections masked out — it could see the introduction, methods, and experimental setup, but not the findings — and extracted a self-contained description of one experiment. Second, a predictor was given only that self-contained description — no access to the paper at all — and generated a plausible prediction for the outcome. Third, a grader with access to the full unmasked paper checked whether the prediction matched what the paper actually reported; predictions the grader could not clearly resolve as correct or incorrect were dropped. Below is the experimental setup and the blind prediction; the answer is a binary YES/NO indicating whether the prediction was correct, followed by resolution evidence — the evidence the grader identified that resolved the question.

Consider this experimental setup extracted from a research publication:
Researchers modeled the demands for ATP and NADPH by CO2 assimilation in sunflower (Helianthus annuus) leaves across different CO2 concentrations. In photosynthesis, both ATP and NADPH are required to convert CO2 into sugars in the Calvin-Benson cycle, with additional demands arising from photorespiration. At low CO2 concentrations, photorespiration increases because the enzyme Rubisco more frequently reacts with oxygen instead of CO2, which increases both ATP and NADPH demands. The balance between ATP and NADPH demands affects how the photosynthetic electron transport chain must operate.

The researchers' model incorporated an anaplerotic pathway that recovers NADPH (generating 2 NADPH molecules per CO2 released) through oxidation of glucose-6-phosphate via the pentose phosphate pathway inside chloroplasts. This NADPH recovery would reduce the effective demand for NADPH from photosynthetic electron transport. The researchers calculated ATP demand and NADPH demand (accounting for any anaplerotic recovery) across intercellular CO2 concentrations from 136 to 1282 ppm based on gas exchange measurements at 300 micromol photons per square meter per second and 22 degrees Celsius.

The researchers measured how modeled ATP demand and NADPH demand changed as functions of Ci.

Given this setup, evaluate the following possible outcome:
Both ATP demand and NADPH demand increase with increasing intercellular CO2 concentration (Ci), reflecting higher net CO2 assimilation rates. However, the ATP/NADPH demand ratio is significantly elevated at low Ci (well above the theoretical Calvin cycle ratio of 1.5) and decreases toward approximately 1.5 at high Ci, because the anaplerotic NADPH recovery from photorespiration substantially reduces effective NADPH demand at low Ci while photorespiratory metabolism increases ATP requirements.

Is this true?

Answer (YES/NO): NO